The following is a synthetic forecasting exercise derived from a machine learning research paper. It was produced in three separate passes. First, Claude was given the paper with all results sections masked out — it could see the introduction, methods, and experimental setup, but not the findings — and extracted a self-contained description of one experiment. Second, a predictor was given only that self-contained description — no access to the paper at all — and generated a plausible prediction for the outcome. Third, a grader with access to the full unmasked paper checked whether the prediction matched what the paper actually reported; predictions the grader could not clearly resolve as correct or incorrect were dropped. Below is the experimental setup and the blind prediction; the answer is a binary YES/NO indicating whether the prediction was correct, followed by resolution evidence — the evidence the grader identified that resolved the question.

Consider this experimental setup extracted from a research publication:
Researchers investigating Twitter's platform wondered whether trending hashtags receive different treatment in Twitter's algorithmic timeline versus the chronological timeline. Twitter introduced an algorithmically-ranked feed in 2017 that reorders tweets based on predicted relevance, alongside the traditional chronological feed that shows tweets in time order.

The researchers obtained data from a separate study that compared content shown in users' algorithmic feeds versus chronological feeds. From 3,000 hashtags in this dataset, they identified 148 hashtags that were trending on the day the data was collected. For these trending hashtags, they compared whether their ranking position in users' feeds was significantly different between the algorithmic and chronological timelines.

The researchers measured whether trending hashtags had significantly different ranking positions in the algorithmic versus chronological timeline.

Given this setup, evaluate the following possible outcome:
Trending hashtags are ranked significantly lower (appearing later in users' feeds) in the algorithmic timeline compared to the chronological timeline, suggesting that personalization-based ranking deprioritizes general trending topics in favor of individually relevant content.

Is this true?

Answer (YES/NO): NO